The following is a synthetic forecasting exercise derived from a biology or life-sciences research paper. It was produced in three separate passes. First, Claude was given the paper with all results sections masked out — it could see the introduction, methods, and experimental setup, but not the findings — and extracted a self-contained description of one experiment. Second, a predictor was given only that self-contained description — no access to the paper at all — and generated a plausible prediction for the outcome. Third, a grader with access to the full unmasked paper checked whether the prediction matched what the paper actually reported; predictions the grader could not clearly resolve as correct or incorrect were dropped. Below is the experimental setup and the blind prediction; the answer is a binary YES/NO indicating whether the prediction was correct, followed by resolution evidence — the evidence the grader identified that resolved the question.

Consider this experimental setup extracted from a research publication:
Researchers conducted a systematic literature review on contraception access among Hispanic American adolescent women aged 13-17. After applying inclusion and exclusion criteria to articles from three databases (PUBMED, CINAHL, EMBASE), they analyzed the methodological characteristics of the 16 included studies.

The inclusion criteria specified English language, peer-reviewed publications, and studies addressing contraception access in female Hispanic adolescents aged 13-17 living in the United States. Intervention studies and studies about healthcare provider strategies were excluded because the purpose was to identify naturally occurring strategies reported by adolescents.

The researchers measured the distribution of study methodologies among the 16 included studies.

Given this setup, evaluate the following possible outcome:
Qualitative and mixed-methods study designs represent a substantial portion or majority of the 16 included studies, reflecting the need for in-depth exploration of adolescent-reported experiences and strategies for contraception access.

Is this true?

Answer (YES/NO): YES